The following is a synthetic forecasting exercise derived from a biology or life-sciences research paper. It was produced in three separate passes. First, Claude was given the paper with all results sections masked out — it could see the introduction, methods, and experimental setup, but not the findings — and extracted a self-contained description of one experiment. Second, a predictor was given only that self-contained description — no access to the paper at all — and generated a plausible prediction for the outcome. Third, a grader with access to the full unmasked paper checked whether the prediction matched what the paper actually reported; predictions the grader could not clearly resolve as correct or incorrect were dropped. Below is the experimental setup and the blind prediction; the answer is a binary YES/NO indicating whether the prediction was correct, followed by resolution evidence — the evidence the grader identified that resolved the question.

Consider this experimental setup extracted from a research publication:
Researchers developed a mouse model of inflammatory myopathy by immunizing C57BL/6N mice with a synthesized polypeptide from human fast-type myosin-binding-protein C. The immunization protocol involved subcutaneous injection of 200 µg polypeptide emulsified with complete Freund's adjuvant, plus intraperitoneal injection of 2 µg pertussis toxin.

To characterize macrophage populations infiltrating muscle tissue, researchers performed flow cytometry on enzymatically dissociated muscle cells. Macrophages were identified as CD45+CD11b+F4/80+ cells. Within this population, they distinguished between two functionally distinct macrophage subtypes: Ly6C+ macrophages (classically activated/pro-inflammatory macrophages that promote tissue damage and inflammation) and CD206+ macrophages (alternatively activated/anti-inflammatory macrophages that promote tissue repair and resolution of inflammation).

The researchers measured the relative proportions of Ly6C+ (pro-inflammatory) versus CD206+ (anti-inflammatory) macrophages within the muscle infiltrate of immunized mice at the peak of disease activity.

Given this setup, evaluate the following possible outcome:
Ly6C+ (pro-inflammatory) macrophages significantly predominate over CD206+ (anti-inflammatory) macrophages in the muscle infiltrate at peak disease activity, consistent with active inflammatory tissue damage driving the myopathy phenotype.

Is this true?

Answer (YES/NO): YES